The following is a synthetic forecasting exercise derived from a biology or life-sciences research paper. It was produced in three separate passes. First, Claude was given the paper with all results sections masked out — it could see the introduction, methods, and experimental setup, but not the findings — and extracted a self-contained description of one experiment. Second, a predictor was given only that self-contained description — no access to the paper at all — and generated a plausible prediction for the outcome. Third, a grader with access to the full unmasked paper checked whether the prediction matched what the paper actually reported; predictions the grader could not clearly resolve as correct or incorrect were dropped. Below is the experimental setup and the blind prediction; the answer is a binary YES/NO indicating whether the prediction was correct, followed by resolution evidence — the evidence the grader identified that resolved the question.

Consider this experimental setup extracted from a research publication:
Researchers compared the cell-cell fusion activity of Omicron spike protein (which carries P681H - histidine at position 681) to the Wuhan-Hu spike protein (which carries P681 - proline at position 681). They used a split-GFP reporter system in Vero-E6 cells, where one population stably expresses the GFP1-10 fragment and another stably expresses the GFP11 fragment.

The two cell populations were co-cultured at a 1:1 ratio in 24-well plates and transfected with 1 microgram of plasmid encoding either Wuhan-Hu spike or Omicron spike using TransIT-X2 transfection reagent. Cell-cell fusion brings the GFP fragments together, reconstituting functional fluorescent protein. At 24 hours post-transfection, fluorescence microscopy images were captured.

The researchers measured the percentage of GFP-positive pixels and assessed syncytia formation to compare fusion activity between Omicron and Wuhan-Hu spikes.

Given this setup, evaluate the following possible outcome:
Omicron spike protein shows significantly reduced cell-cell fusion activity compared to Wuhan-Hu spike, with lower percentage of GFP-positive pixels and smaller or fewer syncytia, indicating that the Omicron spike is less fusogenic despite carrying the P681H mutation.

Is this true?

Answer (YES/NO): NO